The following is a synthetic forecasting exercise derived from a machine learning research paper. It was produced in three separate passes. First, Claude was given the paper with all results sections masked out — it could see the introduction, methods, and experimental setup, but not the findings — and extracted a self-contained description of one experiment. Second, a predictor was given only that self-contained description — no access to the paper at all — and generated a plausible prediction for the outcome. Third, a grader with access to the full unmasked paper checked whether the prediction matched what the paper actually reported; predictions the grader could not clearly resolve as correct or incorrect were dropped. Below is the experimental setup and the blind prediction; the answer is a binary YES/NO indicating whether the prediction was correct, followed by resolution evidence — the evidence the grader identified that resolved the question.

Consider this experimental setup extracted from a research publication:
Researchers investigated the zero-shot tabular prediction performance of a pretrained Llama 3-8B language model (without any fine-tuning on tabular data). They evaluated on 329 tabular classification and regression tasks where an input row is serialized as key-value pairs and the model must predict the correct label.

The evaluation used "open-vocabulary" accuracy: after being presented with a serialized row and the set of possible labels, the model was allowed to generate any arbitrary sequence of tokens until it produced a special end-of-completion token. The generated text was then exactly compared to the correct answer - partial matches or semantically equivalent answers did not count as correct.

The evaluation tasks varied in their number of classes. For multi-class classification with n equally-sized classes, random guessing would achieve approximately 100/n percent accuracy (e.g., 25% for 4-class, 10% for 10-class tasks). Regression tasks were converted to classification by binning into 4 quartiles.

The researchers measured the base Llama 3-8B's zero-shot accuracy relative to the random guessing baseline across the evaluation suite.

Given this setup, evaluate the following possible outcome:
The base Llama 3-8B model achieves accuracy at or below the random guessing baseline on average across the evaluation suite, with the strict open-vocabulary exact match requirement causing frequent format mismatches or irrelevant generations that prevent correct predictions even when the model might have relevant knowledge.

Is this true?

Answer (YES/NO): YES